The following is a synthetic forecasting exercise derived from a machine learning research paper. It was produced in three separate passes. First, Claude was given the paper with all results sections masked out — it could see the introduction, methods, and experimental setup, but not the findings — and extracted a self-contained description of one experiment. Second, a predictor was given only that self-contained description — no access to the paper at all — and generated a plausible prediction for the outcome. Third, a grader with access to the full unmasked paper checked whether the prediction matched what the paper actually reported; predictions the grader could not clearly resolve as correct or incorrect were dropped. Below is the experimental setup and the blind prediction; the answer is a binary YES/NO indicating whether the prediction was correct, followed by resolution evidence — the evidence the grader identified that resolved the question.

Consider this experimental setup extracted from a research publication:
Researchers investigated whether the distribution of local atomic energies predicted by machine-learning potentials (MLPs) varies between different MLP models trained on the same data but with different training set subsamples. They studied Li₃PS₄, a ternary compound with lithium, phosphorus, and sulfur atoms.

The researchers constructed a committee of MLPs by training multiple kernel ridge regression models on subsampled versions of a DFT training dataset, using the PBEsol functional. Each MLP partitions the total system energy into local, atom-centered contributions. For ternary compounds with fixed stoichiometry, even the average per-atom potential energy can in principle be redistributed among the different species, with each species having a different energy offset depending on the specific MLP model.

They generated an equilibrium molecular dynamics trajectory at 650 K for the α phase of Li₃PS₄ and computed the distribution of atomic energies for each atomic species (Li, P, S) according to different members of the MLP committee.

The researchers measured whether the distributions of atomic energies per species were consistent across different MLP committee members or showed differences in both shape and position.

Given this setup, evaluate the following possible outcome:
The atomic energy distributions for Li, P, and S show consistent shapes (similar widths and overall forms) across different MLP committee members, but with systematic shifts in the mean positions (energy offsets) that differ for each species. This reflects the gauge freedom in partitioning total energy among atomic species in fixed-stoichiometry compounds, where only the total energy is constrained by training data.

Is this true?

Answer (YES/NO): NO